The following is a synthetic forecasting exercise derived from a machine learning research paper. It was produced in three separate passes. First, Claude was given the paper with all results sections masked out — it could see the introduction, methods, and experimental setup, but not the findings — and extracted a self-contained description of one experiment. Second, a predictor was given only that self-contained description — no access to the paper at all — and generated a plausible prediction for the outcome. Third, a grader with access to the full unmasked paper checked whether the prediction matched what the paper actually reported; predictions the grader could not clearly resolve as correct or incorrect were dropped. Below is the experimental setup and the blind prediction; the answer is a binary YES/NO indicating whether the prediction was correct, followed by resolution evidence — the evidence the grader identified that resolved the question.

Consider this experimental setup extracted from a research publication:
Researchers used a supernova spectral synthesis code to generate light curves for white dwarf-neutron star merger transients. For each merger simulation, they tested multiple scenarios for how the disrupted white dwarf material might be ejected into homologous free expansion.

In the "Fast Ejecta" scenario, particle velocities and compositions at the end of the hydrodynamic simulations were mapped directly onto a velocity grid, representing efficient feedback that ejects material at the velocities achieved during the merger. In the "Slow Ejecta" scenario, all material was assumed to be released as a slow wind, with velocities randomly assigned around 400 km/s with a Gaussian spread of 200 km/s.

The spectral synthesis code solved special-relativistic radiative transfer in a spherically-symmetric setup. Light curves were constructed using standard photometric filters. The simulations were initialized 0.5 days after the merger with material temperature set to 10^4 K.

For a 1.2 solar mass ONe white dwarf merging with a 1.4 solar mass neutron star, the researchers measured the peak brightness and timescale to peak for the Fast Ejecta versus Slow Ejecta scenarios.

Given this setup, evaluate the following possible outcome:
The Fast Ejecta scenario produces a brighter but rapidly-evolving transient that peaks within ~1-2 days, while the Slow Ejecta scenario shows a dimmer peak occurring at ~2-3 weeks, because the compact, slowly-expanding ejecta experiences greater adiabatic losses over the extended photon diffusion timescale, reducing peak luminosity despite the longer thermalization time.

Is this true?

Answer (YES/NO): NO